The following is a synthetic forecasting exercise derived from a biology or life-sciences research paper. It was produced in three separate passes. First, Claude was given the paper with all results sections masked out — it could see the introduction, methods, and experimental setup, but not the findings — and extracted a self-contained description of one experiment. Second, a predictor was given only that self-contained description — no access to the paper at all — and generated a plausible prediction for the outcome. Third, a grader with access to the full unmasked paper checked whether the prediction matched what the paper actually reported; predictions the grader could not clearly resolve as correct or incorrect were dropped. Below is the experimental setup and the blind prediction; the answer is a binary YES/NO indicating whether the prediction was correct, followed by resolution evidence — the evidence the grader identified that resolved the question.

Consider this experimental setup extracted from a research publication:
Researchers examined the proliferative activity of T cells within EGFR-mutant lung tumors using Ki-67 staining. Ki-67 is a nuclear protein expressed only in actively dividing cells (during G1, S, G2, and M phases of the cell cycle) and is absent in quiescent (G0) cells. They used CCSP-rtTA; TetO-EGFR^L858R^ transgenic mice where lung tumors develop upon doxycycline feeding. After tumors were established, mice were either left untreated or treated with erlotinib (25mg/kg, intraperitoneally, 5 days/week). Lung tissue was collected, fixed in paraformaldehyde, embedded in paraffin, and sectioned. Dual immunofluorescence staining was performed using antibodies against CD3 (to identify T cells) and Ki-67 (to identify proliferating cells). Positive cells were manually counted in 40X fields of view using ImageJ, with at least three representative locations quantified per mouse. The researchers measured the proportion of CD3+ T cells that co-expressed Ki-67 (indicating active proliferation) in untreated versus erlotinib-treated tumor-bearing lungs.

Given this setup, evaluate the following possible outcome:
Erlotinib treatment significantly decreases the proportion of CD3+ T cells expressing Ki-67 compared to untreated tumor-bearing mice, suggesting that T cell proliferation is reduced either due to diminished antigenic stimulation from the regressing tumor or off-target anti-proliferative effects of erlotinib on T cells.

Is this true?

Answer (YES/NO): YES